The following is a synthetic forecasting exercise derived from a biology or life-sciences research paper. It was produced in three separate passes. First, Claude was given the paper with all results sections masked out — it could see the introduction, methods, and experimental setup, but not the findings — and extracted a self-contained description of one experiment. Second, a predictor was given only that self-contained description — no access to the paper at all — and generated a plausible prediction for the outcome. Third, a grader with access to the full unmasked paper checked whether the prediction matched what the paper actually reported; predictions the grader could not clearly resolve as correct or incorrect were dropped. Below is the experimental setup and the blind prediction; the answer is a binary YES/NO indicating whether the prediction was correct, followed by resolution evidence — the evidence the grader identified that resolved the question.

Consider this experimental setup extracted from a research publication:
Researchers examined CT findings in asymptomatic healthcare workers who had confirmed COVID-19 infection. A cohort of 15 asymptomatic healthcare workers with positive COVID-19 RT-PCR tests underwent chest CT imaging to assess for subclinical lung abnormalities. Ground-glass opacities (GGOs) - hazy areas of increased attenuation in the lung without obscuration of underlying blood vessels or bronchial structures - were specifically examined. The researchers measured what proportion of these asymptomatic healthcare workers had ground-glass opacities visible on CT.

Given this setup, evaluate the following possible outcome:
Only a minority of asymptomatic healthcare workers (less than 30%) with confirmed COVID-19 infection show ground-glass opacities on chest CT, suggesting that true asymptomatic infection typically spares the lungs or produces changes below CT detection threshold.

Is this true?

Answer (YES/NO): NO